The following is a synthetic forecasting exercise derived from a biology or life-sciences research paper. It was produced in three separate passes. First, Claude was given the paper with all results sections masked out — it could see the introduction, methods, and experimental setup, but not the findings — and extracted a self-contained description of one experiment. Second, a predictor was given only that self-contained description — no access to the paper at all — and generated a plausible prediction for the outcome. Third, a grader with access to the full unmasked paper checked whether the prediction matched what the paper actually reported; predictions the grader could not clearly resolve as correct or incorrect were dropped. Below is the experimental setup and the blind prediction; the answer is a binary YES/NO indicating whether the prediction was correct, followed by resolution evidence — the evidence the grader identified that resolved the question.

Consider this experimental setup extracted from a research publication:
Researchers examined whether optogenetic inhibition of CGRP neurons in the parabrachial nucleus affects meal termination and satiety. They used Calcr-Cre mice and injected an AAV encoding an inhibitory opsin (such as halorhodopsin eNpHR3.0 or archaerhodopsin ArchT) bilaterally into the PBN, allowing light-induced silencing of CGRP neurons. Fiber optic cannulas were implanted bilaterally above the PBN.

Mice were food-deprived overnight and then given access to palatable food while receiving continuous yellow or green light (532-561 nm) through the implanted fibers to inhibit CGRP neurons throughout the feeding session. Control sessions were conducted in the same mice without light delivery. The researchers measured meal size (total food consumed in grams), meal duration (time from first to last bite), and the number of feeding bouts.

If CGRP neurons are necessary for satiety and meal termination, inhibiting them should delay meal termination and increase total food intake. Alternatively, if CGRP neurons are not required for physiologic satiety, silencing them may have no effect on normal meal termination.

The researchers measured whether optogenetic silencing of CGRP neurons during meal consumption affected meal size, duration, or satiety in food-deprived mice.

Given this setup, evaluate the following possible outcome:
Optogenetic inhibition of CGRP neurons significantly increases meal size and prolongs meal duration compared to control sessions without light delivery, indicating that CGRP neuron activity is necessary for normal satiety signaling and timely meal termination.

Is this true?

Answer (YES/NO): NO